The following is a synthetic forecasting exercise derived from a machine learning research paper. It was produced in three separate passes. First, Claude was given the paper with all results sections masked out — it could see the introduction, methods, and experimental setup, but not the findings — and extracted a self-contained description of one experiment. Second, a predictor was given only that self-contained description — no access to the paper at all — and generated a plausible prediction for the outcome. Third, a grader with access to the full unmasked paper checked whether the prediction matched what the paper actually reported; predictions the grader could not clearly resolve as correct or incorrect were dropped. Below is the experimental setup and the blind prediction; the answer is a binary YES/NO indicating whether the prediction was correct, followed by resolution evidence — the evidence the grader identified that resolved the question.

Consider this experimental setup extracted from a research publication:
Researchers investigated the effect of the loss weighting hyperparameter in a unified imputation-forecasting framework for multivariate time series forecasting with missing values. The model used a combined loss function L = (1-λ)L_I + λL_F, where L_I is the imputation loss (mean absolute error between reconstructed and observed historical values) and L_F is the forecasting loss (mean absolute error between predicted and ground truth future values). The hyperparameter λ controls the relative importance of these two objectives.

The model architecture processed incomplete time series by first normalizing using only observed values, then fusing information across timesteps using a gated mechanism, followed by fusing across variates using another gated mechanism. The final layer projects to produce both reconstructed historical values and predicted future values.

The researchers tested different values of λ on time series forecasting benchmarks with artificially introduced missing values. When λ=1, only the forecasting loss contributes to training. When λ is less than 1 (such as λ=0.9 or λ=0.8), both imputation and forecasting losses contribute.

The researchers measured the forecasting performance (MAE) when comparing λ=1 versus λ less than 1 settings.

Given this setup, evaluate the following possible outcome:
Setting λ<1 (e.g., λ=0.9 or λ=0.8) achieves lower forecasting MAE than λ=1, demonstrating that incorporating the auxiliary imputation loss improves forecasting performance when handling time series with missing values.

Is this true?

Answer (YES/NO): YES